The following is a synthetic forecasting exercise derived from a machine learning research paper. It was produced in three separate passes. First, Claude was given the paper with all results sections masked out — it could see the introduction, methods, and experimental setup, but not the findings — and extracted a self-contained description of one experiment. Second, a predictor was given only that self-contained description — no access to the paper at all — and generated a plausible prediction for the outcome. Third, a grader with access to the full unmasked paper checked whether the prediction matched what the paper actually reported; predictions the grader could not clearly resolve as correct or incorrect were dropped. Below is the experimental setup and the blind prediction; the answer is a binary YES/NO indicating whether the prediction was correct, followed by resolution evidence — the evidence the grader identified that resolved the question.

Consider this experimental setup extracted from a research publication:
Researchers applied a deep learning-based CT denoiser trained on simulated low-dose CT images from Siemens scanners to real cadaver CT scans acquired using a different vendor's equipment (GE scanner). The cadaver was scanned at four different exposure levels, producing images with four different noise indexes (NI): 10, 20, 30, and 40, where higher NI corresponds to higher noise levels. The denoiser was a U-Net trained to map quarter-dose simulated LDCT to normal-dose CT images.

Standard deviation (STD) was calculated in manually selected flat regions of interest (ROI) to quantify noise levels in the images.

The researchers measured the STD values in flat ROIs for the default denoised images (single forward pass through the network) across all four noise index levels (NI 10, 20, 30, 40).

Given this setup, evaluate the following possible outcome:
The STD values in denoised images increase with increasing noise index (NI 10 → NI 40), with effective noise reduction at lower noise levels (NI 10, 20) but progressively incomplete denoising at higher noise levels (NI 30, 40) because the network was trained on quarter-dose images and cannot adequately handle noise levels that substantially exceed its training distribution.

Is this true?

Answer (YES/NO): NO